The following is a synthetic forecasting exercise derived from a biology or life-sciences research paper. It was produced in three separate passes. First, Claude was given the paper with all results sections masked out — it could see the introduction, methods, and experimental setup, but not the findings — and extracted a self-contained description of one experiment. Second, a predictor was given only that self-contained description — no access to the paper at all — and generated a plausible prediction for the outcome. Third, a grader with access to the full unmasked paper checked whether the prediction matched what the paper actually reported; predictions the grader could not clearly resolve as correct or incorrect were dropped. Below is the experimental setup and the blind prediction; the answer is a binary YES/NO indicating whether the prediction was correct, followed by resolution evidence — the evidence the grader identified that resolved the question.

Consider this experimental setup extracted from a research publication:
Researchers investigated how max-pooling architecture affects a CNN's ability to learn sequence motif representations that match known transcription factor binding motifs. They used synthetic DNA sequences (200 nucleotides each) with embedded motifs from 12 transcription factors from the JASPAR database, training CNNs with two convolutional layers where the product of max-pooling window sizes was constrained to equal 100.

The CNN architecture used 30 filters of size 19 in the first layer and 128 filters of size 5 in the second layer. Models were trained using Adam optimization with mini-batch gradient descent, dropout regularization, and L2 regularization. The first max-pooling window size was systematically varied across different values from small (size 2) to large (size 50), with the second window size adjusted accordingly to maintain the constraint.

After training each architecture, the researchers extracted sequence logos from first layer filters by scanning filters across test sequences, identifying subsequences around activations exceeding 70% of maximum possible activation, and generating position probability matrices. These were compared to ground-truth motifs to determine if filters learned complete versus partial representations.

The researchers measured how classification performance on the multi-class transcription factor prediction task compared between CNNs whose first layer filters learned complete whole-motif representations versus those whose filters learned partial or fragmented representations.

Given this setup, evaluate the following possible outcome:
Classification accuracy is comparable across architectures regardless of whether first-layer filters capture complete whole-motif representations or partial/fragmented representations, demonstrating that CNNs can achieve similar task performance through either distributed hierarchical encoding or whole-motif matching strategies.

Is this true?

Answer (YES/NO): YES